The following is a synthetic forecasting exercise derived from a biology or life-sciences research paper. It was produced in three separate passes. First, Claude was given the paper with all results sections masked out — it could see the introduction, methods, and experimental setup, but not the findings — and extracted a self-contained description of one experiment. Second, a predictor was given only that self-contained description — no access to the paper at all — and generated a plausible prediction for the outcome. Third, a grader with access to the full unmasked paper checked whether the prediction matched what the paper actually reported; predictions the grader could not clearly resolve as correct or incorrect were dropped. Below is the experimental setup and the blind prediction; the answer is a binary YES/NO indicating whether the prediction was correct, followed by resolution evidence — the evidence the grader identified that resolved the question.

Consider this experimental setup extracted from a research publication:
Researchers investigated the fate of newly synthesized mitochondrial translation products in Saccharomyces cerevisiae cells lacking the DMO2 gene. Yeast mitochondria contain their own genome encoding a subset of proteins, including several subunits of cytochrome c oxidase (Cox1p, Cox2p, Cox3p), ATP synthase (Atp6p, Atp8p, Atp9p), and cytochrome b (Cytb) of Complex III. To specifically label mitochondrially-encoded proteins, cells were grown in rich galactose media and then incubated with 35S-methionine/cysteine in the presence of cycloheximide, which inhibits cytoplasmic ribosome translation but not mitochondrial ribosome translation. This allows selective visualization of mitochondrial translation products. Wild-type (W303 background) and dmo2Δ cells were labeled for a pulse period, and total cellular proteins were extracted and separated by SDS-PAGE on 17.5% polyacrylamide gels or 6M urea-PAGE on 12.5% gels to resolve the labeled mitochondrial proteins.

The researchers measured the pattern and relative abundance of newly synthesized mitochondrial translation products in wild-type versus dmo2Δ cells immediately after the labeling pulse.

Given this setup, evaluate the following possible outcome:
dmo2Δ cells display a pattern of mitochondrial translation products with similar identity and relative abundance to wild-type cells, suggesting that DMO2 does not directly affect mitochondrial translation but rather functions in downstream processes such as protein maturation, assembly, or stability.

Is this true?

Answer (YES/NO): YES